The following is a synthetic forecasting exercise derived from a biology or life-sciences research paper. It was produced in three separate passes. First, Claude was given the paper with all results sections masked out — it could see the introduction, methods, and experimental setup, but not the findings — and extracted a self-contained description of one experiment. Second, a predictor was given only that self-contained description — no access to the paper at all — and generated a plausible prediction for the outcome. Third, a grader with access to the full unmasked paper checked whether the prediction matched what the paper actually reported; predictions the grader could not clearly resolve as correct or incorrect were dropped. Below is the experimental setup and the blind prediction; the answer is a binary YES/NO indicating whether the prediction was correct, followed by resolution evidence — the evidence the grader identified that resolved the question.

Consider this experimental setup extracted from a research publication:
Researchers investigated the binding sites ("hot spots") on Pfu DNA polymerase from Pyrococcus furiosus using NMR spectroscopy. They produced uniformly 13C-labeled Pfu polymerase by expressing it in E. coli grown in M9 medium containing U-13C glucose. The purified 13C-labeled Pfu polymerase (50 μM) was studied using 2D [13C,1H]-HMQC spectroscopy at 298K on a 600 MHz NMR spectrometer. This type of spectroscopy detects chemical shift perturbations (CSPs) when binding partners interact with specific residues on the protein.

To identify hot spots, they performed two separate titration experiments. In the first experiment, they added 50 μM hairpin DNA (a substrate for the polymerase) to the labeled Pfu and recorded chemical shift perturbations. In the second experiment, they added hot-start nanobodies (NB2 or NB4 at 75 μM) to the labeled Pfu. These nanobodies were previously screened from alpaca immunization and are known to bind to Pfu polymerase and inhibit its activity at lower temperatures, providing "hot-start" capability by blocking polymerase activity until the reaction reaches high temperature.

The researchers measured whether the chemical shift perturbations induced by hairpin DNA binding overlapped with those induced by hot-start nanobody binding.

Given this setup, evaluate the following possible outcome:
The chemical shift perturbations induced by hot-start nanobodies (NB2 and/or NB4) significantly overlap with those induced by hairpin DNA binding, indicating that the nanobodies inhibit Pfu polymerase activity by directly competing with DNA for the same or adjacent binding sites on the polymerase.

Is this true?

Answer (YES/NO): YES